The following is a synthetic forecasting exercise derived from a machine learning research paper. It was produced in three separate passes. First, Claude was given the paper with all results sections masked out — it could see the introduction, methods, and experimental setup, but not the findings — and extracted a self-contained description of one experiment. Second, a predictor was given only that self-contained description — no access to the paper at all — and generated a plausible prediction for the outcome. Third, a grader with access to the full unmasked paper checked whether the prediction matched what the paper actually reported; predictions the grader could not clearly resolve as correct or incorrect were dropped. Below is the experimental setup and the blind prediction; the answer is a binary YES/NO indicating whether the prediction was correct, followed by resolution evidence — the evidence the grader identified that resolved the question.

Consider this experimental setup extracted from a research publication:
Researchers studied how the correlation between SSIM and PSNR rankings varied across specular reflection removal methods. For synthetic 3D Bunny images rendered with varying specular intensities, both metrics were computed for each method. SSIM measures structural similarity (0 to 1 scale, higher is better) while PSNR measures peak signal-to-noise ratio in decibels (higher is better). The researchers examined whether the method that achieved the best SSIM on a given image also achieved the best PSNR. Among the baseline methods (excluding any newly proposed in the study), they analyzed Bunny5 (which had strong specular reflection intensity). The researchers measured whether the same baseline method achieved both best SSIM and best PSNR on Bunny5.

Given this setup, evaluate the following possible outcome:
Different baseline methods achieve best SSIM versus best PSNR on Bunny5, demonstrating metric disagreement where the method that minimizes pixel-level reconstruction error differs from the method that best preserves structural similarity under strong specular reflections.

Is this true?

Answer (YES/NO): NO